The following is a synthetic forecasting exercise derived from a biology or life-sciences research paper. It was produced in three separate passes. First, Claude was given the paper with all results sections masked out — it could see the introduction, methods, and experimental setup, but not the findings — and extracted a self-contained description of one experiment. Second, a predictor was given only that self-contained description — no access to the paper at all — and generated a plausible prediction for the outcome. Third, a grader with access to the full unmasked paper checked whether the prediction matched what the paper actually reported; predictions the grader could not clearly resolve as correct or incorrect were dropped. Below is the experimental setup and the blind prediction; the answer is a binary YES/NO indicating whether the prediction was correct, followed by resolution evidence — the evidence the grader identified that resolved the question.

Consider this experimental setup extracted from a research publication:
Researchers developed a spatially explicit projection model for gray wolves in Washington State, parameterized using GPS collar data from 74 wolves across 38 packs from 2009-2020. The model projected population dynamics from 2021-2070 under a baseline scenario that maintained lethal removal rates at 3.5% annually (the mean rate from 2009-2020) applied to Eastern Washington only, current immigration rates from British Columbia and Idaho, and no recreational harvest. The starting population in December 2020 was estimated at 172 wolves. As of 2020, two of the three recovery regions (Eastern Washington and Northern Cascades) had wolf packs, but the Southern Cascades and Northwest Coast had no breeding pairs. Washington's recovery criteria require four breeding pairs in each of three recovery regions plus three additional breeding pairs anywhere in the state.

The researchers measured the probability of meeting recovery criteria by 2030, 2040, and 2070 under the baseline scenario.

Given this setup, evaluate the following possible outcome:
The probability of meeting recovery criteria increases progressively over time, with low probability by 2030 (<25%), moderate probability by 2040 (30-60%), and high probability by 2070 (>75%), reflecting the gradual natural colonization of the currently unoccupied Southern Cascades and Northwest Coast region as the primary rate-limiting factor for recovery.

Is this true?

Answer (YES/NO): NO